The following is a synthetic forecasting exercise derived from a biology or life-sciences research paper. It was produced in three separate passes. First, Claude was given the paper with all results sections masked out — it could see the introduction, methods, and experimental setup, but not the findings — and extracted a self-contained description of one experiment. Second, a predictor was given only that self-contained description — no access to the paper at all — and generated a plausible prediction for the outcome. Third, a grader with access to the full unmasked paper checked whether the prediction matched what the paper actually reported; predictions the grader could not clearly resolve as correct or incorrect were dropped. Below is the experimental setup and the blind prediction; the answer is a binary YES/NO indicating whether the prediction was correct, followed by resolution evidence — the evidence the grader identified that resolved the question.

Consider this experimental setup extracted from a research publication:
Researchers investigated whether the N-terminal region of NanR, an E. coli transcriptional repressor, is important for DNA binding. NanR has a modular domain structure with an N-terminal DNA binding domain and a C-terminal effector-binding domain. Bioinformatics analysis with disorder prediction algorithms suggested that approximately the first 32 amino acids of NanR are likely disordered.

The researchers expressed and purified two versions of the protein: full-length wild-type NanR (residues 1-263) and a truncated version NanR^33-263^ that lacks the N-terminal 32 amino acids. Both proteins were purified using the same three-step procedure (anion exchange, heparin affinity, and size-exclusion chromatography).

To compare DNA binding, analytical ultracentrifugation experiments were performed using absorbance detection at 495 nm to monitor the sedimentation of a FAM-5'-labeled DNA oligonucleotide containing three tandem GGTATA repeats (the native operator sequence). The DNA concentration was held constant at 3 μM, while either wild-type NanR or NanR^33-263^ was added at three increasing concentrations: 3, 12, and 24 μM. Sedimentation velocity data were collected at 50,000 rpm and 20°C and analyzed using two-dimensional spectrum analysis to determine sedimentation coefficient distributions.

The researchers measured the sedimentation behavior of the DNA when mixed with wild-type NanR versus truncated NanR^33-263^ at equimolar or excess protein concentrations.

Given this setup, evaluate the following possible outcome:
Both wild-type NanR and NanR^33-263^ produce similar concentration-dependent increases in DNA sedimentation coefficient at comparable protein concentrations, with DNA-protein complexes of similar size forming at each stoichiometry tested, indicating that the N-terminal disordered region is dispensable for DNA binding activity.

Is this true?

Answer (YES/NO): NO